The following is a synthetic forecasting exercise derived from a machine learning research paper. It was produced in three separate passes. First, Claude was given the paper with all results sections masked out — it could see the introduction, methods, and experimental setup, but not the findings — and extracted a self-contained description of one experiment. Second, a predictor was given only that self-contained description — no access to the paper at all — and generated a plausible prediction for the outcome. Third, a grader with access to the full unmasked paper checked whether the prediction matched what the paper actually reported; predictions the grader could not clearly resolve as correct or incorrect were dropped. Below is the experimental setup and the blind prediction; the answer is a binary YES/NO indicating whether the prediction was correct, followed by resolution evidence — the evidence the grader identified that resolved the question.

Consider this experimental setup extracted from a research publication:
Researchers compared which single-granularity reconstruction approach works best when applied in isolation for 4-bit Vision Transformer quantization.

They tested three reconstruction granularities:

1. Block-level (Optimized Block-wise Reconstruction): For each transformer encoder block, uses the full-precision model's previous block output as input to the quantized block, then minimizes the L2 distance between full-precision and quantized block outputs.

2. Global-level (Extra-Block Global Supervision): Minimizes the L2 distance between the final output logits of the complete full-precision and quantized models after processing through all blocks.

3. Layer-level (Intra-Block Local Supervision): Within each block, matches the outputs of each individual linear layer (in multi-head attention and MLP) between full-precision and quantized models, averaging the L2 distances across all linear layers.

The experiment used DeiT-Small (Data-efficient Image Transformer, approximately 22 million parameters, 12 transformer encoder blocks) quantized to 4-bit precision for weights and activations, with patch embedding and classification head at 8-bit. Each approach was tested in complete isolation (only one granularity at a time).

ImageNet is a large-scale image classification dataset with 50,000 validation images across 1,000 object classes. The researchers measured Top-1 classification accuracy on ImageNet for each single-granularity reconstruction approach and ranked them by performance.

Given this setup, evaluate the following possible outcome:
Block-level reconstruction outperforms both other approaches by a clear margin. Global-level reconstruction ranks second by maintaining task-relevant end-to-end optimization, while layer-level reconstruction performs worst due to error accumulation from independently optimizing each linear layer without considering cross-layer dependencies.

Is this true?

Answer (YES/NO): NO